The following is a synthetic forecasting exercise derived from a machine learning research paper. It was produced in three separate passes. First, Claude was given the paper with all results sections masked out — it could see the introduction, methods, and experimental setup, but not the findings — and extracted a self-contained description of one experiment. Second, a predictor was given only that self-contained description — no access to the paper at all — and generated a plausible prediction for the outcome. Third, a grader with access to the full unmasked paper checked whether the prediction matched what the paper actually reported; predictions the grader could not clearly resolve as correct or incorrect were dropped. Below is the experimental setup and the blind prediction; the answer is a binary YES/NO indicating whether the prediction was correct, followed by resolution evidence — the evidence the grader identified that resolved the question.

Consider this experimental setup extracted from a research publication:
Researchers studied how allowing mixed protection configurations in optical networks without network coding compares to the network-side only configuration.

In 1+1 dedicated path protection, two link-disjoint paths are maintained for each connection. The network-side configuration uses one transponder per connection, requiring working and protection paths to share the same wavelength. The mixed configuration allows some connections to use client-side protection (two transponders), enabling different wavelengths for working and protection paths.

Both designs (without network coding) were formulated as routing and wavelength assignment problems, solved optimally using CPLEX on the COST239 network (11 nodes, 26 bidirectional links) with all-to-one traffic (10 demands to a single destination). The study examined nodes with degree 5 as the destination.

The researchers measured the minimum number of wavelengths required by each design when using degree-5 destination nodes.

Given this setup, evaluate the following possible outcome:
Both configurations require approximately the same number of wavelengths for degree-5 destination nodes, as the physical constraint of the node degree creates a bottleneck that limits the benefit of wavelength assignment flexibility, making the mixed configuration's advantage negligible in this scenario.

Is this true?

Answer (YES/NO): NO